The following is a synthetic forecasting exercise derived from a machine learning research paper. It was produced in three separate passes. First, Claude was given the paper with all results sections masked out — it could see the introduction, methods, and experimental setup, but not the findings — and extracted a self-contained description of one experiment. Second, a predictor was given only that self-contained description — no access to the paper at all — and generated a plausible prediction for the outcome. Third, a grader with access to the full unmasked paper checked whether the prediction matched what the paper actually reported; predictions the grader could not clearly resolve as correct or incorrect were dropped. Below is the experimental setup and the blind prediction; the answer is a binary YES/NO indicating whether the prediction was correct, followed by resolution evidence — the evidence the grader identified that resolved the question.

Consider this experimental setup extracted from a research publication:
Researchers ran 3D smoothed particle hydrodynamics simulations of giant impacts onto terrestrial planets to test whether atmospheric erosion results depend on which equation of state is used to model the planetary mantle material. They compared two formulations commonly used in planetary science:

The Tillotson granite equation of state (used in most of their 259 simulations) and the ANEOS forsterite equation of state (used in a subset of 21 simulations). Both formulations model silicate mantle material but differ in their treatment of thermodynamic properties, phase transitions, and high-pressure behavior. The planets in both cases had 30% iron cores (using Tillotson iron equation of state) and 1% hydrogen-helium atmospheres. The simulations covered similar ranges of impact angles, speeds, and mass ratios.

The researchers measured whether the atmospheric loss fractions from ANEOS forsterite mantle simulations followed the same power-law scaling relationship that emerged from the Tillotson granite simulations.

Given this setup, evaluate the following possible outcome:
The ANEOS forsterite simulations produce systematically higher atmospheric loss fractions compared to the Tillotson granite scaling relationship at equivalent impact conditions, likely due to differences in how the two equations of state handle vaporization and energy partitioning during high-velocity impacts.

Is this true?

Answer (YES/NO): NO